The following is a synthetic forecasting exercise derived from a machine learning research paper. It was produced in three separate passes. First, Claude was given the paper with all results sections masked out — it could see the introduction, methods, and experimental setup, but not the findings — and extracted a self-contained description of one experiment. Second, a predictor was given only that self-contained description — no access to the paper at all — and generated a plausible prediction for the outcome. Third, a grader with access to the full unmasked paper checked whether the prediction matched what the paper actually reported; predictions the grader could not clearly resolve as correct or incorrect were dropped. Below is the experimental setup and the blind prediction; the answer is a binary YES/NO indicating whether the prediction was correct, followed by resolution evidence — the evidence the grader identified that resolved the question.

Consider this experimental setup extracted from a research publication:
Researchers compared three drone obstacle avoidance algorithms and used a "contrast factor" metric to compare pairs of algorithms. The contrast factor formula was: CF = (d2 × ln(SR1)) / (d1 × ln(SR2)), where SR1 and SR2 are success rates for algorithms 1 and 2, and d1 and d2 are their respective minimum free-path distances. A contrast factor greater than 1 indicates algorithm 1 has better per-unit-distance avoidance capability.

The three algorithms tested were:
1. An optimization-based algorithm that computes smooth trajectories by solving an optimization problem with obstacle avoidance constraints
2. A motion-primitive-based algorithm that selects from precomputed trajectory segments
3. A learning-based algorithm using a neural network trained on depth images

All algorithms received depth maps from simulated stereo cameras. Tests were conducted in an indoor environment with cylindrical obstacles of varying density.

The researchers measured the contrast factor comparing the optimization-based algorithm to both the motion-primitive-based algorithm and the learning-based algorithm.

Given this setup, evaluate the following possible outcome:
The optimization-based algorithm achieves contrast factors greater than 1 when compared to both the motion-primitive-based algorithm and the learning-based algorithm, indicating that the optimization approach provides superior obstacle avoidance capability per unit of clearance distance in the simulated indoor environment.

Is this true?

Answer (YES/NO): NO